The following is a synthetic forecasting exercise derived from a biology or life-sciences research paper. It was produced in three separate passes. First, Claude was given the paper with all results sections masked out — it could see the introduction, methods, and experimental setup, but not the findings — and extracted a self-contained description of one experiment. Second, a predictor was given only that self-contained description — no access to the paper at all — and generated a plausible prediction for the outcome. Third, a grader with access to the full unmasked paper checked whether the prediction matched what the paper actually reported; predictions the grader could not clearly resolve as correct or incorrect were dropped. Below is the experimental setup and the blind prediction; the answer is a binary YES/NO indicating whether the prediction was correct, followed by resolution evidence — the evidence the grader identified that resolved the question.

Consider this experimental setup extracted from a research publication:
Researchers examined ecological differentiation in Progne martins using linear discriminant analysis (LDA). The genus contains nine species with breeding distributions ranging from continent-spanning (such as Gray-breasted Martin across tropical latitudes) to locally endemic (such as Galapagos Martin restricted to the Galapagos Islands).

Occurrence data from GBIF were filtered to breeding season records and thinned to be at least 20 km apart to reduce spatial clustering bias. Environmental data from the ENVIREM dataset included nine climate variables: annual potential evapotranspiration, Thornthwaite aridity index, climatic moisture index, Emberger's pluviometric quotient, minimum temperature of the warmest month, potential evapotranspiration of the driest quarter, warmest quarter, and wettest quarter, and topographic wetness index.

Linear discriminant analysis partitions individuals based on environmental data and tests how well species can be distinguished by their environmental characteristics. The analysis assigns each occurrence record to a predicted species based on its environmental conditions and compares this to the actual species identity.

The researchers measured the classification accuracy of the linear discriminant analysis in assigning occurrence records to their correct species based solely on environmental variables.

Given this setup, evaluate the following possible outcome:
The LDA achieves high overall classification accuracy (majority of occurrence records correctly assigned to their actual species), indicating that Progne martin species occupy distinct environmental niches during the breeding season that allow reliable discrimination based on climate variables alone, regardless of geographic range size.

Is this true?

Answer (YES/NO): NO